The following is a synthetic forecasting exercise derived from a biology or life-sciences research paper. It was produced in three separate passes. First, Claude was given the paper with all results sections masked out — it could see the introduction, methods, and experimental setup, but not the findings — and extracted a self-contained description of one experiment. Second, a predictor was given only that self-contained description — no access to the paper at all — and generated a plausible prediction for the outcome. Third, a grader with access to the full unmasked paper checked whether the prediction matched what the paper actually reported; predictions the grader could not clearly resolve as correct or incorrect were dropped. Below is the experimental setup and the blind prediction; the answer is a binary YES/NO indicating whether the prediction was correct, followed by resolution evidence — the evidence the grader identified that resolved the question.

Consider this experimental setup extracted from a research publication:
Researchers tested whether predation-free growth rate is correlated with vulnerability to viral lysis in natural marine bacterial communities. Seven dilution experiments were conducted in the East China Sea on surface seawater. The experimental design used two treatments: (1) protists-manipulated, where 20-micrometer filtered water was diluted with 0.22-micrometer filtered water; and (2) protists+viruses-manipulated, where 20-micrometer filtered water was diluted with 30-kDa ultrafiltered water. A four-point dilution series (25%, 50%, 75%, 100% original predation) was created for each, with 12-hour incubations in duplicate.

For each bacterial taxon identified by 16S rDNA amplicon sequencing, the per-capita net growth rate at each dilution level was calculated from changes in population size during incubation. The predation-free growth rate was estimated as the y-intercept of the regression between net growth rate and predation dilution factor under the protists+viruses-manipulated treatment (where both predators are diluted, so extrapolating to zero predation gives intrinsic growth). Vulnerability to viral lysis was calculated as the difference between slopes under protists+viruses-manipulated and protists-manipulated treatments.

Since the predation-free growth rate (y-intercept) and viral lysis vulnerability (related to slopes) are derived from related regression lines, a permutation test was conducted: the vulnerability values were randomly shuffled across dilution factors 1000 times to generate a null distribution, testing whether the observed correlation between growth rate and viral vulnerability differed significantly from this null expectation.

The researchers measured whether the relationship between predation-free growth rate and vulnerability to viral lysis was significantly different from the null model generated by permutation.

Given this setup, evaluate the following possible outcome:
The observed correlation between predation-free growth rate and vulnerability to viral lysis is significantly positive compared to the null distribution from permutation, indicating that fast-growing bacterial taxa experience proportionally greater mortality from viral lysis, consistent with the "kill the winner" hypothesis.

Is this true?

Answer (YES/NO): YES